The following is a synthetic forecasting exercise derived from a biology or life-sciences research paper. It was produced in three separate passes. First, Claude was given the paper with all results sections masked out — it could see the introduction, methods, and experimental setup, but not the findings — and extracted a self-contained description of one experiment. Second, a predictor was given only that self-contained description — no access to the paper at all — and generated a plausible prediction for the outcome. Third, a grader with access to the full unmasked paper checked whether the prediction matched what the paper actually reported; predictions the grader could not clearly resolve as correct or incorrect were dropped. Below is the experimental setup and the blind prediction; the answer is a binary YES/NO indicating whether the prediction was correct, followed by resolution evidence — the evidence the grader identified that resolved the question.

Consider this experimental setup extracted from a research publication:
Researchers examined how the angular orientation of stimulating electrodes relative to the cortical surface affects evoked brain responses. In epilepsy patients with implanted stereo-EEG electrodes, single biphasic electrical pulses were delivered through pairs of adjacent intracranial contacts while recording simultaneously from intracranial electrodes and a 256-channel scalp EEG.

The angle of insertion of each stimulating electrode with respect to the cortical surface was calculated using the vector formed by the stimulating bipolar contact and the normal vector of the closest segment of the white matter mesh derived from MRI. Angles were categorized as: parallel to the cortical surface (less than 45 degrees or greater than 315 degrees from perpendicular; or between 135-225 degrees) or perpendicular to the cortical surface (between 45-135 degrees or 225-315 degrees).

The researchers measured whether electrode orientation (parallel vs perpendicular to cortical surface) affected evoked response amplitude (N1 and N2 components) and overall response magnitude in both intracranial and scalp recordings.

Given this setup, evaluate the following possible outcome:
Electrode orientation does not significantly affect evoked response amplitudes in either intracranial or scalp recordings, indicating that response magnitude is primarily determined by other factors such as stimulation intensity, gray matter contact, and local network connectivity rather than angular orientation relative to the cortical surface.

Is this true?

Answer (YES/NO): NO